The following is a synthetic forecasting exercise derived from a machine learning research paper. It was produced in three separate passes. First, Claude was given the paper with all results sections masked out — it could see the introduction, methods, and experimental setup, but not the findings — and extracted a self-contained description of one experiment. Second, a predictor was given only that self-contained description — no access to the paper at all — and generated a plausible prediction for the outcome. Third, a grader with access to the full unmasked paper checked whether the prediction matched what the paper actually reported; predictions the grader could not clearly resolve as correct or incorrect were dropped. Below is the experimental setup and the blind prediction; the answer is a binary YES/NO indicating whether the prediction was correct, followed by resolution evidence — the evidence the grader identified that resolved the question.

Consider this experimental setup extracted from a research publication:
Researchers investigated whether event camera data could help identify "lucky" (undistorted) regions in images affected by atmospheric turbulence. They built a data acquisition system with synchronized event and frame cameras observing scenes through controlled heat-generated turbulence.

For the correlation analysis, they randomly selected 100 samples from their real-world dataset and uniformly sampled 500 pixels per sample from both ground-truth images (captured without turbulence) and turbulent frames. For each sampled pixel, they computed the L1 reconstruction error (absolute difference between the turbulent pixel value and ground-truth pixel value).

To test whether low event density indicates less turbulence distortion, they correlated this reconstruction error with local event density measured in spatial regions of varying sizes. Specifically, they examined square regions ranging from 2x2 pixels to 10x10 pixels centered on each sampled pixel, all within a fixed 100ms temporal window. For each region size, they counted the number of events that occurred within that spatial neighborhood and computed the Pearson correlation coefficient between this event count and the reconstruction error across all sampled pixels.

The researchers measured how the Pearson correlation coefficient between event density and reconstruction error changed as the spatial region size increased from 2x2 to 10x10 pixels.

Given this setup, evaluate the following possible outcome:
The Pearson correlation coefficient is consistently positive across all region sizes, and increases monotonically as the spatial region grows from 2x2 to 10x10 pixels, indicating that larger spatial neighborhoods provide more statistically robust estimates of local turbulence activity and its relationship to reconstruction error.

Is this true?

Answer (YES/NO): NO